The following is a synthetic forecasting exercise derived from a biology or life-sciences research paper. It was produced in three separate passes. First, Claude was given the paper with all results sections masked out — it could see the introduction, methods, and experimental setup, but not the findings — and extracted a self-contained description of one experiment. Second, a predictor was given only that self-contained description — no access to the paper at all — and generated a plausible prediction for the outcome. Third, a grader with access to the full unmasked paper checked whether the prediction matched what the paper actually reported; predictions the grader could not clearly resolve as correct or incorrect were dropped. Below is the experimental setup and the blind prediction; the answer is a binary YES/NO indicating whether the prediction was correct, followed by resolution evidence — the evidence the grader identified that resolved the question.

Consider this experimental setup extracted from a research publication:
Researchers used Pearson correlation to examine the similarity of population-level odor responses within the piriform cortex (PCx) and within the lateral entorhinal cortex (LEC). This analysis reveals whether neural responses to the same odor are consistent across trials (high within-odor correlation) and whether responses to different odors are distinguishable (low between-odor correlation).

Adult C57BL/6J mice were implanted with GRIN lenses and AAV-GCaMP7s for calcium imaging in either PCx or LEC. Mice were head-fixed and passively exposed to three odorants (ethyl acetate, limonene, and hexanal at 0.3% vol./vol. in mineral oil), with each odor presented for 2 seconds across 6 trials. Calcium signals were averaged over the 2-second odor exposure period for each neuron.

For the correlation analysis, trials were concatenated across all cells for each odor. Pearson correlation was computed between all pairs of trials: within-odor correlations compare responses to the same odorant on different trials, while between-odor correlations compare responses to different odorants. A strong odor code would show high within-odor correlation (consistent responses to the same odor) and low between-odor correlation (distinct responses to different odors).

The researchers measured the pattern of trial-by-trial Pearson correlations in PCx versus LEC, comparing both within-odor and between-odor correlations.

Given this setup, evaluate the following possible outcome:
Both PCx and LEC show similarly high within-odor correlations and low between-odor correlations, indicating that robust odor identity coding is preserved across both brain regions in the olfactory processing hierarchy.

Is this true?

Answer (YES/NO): NO